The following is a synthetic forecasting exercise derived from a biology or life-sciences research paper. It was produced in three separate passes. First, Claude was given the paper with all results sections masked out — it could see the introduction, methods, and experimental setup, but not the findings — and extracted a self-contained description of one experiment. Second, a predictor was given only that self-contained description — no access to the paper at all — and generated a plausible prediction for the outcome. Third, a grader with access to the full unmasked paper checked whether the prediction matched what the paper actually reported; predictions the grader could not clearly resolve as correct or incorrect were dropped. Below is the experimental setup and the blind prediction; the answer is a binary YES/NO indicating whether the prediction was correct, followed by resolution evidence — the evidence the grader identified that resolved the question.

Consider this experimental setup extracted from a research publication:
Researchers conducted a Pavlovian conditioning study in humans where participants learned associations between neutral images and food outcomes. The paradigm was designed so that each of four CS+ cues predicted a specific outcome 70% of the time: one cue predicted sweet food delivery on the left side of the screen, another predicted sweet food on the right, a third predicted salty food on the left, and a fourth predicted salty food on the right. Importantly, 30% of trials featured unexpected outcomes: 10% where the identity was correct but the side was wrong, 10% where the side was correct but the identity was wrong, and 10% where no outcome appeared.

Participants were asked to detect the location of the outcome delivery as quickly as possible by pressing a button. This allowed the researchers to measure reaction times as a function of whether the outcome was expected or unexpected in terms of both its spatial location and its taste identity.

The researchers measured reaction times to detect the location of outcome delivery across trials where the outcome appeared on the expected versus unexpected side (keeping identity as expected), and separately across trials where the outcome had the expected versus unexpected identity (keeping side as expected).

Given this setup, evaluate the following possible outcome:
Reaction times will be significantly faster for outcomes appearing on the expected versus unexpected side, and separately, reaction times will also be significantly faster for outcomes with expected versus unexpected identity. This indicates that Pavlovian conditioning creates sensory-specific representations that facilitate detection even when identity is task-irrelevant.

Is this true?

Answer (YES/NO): NO